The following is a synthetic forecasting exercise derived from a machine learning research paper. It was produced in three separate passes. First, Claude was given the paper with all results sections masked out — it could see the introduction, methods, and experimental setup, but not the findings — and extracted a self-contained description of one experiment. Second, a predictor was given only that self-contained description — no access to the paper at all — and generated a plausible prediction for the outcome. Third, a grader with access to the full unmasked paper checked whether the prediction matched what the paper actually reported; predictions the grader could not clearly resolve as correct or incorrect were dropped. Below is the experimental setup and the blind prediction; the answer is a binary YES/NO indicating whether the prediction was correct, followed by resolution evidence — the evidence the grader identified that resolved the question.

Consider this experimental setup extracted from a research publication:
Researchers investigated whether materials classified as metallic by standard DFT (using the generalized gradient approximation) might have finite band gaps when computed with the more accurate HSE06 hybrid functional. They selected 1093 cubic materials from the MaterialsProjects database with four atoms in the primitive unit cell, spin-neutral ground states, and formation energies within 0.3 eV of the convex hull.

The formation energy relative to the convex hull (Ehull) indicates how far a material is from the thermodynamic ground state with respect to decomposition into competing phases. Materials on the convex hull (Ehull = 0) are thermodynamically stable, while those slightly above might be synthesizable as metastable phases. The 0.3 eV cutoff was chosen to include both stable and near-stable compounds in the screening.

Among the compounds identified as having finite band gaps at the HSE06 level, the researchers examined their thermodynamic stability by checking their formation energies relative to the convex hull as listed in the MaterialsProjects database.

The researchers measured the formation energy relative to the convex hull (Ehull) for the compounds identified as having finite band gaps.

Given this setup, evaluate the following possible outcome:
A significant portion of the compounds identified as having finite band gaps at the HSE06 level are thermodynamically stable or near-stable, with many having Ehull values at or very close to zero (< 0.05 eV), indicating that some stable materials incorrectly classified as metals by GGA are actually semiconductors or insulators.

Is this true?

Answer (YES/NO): YES